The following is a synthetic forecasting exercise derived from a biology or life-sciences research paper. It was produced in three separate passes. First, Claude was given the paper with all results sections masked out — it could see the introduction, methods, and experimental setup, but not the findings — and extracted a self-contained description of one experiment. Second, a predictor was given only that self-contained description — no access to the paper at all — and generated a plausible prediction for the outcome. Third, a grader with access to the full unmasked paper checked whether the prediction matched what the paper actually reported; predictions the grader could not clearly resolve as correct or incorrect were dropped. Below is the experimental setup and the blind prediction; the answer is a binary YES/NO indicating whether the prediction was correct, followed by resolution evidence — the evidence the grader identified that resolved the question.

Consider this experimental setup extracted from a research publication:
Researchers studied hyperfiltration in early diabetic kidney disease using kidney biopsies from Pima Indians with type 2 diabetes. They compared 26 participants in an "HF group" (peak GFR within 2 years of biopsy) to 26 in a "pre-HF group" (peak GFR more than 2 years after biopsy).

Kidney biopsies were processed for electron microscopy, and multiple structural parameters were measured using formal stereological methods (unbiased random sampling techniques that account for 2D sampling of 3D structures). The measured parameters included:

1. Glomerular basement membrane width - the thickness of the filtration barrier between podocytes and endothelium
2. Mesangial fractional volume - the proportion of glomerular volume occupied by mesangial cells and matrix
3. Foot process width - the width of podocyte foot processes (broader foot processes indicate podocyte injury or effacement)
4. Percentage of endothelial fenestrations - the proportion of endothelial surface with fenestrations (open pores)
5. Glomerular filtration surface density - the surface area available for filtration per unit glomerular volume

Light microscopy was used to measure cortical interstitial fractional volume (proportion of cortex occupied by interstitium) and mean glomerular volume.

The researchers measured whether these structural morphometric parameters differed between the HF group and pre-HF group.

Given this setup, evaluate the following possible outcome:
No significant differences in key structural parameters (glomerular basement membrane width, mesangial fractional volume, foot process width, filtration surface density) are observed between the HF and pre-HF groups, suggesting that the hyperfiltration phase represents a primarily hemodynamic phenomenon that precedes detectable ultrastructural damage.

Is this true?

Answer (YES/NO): NO